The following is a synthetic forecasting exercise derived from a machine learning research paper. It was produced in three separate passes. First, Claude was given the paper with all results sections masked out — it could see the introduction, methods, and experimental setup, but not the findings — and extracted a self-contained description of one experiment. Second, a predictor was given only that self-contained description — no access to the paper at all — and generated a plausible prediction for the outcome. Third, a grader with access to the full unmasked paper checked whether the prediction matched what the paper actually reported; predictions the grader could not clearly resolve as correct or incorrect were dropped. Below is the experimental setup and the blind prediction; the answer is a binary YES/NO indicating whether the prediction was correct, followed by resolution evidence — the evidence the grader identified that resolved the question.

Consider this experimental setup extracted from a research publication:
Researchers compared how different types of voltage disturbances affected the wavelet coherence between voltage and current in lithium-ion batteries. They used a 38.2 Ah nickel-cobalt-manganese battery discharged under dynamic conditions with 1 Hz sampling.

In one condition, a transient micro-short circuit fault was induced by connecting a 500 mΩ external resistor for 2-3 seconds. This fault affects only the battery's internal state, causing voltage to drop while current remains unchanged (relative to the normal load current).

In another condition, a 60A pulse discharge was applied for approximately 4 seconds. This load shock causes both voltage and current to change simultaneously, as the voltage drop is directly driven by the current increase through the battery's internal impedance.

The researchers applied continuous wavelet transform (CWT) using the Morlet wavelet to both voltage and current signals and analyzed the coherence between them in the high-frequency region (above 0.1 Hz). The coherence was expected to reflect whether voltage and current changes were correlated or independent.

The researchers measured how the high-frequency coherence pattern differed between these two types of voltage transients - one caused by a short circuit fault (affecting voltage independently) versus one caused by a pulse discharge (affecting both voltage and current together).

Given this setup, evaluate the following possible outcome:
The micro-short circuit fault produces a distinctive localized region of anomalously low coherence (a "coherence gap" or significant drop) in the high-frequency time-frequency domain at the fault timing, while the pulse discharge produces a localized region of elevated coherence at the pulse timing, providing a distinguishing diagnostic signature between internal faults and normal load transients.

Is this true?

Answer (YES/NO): NO